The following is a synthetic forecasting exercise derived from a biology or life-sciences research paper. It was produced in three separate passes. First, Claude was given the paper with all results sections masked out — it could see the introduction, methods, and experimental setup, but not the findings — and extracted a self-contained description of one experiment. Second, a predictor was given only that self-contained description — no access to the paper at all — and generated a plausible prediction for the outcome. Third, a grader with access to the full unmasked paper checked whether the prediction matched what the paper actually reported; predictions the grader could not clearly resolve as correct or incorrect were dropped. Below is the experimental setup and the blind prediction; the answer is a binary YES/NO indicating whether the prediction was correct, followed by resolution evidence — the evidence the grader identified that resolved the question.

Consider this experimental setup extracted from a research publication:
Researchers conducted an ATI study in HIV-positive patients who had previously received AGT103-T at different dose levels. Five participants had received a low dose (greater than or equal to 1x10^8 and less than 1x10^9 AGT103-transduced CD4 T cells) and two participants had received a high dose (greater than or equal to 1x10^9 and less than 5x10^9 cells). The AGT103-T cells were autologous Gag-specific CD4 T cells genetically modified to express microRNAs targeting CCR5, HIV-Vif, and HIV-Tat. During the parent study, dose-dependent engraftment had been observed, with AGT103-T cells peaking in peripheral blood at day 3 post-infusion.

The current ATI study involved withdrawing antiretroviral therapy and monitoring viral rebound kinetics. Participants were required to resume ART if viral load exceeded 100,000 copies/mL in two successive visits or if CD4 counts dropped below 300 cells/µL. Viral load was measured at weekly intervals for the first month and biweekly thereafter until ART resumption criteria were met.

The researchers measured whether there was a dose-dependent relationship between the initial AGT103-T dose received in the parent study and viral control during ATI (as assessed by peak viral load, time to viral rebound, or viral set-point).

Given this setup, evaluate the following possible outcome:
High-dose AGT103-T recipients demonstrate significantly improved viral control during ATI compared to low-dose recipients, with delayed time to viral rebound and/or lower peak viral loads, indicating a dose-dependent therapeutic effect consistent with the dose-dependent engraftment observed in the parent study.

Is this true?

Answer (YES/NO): NO